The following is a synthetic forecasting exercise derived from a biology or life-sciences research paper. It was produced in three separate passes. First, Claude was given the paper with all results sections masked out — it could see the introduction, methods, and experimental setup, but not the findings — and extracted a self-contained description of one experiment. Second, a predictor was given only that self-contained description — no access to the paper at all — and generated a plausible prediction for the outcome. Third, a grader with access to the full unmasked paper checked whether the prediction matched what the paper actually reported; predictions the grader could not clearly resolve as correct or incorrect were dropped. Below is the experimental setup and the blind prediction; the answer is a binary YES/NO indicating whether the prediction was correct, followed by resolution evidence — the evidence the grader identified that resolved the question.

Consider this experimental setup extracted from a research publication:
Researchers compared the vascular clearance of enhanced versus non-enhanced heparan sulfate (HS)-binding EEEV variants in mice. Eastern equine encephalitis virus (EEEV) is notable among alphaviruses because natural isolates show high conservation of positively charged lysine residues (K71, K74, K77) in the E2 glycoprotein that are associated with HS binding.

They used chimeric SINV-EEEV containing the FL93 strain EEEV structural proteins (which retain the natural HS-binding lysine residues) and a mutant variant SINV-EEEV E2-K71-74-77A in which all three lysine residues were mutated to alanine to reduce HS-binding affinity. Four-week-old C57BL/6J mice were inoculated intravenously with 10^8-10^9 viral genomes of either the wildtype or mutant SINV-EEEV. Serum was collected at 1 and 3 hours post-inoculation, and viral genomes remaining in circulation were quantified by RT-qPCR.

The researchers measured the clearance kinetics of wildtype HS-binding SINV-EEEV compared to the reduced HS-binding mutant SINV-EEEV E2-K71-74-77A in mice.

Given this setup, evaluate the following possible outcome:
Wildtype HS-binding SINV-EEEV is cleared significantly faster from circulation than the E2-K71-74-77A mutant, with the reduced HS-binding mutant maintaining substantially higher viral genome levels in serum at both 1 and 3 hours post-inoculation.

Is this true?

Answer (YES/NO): YES